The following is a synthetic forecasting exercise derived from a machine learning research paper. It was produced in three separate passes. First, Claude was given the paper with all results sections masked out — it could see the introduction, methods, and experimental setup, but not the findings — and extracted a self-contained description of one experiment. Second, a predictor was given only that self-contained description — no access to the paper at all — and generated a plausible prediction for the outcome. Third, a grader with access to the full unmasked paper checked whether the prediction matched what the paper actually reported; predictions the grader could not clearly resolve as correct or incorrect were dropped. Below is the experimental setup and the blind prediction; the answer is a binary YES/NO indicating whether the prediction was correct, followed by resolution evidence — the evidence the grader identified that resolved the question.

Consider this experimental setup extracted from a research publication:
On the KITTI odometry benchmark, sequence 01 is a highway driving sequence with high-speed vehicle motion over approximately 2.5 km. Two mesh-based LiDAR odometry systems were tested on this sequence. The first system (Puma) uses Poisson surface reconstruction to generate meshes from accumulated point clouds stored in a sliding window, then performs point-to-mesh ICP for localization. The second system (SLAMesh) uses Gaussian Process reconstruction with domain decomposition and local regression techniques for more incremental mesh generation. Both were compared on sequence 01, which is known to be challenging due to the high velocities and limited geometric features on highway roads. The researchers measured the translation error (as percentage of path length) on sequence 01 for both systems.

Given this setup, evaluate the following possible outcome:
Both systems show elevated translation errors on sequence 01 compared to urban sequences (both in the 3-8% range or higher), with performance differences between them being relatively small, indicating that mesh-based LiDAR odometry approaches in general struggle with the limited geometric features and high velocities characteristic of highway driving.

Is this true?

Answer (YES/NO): NO